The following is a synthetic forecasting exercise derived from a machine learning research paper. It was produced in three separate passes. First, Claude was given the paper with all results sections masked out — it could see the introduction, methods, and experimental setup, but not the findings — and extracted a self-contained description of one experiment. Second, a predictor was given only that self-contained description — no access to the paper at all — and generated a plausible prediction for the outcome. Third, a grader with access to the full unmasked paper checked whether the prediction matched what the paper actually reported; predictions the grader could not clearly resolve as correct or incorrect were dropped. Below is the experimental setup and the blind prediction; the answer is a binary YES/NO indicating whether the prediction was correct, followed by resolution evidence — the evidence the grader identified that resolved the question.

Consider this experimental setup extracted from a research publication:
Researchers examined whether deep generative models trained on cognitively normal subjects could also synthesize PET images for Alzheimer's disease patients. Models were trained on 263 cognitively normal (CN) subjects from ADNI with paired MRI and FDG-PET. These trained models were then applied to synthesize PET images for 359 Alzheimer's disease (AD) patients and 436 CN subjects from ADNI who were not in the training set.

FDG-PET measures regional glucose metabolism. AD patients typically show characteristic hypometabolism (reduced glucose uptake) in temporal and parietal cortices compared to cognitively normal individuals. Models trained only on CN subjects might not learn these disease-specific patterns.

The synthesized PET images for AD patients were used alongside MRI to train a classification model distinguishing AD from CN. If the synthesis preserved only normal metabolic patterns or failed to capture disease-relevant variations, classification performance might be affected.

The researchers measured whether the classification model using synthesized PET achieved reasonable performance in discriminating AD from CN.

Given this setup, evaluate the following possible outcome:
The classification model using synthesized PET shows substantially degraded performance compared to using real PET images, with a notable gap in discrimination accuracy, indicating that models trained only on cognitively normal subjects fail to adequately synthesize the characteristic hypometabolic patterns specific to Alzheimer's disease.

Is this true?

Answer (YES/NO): NO